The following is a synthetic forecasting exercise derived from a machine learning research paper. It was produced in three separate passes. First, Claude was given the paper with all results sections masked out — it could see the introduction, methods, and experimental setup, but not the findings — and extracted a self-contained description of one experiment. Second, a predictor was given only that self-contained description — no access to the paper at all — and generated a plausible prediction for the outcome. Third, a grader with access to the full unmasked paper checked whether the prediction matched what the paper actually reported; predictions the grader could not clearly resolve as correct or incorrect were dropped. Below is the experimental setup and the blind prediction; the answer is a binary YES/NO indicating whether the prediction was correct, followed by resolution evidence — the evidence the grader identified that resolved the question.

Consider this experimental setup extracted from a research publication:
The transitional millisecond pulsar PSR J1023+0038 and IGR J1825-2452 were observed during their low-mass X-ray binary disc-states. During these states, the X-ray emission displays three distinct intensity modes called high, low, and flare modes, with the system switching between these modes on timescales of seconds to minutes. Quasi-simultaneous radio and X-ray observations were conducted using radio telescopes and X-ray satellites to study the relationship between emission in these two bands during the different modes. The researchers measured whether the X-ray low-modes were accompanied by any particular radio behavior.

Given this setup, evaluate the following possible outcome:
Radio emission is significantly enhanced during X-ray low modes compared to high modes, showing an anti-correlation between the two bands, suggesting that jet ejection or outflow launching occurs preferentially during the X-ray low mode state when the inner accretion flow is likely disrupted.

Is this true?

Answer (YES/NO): YES